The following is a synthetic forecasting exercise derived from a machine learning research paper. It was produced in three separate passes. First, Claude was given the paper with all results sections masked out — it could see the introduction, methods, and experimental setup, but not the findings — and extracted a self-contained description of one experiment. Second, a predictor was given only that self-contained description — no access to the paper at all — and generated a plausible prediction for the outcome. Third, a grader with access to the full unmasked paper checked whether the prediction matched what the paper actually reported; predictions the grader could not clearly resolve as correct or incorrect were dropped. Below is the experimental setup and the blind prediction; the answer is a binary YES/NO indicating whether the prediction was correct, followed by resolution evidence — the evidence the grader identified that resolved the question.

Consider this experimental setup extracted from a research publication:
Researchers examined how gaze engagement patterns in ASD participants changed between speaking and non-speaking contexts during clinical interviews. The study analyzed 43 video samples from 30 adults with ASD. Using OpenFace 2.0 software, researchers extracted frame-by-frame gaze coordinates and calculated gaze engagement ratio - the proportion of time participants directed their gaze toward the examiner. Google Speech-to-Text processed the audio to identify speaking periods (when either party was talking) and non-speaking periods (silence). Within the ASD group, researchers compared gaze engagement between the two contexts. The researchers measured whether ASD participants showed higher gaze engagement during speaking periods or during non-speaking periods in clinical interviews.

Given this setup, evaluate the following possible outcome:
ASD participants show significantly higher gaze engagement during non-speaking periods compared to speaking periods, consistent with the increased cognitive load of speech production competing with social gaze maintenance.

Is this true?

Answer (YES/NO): NO